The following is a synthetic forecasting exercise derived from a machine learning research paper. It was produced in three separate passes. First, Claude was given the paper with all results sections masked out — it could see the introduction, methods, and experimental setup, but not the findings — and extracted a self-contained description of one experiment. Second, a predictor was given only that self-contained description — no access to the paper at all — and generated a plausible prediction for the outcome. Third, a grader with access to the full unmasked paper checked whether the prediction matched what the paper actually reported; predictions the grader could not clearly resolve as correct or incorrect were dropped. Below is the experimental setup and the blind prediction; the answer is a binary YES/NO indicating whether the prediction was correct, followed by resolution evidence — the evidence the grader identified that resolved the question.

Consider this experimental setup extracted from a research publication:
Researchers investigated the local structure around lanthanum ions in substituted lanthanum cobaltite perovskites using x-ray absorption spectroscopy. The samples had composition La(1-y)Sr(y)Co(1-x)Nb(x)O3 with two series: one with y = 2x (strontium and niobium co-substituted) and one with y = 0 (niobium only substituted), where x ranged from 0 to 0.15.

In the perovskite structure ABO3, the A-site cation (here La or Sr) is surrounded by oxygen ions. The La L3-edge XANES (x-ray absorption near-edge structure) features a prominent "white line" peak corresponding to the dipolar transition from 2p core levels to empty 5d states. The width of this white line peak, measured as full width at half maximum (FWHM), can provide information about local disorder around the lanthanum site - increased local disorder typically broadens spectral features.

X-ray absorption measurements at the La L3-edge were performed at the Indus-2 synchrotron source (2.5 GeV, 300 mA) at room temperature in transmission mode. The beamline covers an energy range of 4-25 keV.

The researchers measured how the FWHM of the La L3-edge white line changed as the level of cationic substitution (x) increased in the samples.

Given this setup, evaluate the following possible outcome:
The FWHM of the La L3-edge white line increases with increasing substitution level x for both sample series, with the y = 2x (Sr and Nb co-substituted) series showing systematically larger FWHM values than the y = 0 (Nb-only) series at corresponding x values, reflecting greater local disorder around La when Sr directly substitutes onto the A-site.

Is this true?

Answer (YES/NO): NO